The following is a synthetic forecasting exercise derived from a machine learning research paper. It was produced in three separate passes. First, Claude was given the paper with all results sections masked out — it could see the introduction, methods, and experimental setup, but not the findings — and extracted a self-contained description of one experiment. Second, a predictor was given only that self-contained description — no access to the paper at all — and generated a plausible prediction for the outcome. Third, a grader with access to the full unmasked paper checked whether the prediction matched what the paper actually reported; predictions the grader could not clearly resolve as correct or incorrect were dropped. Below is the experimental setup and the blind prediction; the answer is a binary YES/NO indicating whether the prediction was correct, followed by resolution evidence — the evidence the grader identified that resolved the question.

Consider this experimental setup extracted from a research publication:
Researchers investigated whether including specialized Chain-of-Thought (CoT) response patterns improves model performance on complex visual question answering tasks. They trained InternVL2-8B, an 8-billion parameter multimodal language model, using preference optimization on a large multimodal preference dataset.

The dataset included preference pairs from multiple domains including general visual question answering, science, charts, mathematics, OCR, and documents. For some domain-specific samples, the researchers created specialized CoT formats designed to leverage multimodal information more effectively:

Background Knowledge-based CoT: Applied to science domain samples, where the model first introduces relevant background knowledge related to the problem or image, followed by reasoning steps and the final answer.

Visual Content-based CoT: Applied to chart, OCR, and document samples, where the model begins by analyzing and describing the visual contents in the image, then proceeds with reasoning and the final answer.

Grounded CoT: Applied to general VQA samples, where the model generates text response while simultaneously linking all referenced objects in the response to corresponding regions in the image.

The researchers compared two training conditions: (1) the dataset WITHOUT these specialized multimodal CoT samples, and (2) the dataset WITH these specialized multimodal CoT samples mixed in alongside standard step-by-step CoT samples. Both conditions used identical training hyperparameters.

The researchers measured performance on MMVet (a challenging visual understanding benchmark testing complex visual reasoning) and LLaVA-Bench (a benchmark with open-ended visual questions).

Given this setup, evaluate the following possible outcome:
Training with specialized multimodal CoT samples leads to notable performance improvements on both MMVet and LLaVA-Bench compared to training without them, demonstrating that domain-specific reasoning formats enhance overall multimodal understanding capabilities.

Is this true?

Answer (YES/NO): YES